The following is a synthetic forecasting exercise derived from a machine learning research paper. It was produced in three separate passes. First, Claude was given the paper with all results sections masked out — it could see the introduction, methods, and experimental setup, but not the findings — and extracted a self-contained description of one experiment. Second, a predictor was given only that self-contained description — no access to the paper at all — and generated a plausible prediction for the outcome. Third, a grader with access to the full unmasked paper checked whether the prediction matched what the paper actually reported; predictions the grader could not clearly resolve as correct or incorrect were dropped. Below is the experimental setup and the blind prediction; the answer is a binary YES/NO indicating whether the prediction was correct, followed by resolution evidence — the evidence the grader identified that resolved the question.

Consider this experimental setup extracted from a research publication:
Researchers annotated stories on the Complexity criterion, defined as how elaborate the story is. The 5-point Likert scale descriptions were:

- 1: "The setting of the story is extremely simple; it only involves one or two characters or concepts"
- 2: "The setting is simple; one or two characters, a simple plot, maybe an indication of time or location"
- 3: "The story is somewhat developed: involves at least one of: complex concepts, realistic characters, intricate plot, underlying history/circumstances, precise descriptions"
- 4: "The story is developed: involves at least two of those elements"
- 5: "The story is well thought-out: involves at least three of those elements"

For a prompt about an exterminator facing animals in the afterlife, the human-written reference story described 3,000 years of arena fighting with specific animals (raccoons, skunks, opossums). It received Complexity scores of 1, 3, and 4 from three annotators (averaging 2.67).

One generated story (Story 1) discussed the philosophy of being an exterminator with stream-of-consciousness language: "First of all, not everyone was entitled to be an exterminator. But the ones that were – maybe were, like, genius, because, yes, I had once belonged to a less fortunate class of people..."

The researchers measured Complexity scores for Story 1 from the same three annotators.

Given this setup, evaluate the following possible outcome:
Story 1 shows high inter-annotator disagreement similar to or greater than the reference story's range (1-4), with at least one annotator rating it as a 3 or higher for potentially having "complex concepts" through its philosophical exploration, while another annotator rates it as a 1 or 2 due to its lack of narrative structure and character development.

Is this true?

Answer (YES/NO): NO